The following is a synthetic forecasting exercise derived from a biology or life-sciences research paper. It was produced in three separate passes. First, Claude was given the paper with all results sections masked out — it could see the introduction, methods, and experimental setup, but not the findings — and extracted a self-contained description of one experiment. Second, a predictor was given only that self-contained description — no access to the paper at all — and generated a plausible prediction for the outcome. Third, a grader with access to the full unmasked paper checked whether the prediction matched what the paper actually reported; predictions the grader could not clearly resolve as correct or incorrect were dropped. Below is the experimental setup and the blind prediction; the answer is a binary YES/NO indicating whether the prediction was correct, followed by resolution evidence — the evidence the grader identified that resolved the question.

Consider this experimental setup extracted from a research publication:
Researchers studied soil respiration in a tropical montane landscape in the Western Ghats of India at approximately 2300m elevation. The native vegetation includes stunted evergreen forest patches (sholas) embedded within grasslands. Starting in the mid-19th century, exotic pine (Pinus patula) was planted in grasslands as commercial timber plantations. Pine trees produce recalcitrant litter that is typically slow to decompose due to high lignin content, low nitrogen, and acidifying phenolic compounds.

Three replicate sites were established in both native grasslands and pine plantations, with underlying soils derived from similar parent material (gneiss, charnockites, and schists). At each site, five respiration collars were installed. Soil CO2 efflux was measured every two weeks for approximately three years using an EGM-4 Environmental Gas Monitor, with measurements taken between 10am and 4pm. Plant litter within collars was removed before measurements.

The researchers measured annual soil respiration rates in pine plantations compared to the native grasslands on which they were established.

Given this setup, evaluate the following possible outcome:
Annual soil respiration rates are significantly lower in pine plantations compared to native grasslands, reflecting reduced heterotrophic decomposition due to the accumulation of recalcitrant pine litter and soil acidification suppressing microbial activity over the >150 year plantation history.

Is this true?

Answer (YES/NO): NO